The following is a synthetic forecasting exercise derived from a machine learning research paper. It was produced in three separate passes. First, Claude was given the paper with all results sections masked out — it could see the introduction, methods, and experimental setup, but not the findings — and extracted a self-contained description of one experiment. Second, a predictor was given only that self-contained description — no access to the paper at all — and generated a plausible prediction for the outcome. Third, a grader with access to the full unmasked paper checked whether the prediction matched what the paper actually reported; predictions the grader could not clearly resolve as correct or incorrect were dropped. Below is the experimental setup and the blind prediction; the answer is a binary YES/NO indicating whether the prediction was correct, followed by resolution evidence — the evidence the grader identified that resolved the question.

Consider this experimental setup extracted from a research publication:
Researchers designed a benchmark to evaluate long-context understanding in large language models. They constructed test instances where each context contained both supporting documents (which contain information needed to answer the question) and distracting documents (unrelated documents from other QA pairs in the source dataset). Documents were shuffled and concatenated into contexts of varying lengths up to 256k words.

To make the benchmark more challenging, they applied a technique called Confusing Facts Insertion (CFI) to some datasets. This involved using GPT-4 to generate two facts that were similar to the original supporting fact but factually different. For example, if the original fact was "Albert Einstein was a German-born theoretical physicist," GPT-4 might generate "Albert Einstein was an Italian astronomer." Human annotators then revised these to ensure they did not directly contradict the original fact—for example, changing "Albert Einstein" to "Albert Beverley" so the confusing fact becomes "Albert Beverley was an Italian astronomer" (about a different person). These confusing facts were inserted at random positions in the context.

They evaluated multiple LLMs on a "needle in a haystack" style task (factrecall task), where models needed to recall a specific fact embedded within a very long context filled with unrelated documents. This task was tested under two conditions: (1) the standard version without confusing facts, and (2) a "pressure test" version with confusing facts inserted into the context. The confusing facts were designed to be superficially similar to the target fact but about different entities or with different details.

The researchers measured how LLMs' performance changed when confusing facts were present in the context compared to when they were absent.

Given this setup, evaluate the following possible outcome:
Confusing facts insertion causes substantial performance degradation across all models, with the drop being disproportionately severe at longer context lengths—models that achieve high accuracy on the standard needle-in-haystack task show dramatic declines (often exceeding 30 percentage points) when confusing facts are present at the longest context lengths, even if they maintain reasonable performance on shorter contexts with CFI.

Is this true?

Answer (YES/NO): NO